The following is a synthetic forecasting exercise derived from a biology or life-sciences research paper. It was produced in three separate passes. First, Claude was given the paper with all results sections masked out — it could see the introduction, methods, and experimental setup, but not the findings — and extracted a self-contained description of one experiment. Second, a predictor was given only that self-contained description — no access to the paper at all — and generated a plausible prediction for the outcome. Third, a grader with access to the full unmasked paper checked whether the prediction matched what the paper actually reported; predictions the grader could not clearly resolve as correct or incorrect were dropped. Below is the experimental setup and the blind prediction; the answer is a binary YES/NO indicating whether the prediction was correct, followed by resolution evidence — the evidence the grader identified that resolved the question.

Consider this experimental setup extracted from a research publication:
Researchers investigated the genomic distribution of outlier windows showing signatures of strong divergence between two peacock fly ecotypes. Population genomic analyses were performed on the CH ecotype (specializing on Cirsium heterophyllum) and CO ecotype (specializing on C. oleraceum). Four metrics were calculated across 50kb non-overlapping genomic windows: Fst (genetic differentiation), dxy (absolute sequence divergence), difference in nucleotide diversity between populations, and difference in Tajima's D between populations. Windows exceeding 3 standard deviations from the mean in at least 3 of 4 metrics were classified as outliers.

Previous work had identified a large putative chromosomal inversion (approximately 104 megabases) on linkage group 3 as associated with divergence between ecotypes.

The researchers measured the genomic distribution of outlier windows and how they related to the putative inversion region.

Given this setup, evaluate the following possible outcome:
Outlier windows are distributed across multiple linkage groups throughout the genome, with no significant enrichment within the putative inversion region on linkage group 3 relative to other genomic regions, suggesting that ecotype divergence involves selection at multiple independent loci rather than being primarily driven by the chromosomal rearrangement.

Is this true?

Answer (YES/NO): NO